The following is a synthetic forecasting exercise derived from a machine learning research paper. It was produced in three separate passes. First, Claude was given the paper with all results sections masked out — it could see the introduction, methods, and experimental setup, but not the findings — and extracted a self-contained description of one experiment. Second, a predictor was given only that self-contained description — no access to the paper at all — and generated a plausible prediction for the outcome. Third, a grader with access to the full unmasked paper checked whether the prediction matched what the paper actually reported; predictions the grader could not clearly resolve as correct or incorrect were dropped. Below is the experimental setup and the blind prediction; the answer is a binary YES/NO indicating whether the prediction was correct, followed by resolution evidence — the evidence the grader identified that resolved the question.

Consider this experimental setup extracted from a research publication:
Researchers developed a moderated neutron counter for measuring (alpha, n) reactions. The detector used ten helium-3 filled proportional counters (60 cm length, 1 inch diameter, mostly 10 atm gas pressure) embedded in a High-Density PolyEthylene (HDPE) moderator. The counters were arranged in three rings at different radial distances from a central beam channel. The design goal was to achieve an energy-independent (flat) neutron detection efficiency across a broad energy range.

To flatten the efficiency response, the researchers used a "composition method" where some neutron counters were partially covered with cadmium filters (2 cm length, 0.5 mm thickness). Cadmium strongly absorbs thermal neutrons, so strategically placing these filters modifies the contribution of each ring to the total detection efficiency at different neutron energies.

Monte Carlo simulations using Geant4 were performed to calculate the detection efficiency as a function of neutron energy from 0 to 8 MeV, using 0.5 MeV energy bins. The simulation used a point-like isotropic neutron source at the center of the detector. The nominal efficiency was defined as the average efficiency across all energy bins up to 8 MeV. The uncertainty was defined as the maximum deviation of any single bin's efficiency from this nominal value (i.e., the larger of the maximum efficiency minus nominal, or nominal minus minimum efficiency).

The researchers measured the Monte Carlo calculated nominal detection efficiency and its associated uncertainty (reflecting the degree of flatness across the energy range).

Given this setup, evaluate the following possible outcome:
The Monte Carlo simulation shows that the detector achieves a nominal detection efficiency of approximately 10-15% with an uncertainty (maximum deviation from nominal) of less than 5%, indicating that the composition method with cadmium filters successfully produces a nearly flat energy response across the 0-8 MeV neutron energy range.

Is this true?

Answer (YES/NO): NO